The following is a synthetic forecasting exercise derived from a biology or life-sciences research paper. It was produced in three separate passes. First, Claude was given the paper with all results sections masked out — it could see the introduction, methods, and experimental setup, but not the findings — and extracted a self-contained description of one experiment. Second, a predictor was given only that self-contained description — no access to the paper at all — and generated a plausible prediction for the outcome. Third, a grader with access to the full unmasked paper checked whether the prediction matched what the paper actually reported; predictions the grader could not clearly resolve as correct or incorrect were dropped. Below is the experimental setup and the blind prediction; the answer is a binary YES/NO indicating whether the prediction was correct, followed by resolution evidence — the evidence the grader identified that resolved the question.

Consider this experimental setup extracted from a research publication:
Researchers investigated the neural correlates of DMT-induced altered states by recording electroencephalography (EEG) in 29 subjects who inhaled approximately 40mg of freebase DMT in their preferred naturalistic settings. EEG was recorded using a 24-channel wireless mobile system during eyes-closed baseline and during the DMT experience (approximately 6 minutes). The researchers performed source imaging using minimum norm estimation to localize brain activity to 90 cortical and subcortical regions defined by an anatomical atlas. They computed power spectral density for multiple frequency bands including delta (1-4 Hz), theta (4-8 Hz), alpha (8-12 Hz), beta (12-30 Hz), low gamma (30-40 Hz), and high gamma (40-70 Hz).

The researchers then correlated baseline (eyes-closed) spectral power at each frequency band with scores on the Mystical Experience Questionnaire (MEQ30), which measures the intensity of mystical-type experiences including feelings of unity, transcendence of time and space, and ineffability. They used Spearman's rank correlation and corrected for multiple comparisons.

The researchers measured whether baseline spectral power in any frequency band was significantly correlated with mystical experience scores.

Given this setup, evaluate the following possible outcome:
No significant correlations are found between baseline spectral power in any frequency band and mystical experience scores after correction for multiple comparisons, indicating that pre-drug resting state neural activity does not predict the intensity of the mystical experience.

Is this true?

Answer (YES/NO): NO